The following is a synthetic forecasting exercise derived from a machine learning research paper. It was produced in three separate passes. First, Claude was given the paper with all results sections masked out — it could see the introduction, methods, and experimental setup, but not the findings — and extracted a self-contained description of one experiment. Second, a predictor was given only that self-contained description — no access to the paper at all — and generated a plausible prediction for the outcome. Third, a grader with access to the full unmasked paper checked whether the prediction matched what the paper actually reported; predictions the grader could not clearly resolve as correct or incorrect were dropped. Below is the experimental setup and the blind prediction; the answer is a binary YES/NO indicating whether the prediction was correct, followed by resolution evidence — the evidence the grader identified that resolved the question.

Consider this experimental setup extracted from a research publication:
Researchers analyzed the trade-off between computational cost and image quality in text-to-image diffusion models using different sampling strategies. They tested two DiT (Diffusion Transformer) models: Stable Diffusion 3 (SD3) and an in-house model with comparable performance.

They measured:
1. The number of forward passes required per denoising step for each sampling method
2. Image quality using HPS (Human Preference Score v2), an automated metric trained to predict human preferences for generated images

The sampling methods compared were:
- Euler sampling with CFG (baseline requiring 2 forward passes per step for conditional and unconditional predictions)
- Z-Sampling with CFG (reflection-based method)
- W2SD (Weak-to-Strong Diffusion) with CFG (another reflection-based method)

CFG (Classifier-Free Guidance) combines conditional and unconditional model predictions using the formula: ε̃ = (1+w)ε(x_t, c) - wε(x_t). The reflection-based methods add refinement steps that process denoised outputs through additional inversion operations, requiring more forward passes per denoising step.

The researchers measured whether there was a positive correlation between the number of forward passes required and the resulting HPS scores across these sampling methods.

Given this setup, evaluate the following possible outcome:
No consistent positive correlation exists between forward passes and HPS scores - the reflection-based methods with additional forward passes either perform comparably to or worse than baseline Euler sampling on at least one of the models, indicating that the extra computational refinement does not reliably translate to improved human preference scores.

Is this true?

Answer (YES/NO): NO